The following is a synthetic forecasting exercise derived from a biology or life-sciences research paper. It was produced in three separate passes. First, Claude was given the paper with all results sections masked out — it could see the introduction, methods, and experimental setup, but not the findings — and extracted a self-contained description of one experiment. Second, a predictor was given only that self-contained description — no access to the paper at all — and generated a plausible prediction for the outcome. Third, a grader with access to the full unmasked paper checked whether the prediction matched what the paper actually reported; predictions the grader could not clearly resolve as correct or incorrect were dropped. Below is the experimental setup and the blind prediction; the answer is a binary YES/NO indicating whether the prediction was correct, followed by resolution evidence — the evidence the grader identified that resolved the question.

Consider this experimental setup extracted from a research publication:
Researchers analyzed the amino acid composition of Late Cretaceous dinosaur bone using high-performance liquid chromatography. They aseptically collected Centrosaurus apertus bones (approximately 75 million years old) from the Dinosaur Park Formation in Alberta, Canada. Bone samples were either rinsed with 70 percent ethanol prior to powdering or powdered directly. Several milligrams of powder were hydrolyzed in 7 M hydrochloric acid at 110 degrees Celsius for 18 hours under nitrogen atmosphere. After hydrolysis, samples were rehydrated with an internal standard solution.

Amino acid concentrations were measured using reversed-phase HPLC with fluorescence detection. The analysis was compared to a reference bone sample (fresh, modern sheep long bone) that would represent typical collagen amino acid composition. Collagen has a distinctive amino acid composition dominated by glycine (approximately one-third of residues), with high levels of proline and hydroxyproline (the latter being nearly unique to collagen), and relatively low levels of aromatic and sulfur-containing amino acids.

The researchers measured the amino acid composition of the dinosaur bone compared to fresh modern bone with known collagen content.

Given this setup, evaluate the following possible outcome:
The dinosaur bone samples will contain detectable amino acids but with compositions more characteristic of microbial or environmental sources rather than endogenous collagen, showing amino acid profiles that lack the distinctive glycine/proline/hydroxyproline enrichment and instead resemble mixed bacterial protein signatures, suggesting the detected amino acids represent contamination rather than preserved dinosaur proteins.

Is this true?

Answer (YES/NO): NO